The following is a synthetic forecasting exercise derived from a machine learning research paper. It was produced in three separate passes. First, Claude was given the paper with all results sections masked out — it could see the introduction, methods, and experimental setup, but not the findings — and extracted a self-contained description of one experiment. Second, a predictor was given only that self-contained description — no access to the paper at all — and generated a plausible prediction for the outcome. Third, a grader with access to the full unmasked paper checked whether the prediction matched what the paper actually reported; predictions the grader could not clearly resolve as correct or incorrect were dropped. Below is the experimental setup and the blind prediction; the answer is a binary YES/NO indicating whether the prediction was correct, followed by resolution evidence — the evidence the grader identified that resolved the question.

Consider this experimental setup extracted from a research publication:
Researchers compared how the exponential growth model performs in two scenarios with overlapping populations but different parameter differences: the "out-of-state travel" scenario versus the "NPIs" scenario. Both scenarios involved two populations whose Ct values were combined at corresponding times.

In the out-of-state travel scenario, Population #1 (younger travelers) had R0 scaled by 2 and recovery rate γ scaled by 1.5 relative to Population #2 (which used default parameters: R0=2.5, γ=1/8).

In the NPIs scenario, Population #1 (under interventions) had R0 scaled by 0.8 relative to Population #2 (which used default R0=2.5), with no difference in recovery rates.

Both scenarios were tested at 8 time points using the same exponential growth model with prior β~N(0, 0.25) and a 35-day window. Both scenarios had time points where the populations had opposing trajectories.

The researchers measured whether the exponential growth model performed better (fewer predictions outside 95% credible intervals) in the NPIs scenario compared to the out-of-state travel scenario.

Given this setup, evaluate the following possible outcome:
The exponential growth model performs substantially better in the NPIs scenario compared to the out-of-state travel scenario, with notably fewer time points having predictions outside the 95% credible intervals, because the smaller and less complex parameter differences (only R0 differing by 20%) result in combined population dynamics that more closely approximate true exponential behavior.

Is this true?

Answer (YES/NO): NO